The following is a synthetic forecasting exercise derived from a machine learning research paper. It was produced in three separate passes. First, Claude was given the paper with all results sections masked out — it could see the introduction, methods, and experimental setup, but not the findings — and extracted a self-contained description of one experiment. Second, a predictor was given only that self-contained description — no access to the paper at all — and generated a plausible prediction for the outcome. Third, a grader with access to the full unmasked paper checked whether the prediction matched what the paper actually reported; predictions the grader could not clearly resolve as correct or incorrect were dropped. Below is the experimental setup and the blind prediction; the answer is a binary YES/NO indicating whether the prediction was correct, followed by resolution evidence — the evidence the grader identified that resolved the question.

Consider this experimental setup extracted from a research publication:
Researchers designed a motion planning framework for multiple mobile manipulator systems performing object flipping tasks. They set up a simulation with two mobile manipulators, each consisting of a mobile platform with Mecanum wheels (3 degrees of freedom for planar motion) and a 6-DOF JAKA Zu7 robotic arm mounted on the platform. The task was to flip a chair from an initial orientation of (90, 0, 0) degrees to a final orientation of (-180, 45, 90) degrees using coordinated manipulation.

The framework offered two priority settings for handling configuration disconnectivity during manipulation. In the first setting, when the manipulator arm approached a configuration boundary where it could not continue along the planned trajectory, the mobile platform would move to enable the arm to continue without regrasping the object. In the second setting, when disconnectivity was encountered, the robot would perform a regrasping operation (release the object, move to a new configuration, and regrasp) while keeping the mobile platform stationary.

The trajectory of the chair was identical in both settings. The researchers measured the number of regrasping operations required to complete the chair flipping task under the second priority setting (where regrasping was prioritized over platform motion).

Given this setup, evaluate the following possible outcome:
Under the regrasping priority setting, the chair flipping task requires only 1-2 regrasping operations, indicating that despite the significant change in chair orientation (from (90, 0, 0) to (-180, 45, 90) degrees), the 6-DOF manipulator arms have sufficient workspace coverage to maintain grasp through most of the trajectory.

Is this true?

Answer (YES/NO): NO